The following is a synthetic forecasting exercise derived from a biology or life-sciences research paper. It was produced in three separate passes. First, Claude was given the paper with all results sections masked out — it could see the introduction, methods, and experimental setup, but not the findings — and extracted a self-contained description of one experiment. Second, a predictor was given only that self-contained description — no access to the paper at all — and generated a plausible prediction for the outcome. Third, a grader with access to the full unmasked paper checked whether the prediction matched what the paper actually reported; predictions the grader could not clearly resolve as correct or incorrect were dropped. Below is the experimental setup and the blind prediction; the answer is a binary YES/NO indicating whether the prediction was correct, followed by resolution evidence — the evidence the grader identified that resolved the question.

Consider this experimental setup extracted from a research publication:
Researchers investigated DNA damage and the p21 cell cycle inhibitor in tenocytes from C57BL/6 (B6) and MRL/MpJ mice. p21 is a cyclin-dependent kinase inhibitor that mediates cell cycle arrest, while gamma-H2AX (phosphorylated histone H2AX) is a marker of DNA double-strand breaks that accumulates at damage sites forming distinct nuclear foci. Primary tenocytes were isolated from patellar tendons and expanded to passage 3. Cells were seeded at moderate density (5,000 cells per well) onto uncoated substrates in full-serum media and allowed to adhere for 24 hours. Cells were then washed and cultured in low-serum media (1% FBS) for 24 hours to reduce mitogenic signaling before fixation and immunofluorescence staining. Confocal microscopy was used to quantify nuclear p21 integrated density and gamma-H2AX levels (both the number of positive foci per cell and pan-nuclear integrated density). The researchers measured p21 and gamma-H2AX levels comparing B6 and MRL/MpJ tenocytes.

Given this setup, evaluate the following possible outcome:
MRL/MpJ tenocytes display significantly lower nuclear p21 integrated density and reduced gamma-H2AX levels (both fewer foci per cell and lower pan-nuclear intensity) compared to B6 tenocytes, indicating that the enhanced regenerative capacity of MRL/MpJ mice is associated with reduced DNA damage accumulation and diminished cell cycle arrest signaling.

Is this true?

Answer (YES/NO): NO